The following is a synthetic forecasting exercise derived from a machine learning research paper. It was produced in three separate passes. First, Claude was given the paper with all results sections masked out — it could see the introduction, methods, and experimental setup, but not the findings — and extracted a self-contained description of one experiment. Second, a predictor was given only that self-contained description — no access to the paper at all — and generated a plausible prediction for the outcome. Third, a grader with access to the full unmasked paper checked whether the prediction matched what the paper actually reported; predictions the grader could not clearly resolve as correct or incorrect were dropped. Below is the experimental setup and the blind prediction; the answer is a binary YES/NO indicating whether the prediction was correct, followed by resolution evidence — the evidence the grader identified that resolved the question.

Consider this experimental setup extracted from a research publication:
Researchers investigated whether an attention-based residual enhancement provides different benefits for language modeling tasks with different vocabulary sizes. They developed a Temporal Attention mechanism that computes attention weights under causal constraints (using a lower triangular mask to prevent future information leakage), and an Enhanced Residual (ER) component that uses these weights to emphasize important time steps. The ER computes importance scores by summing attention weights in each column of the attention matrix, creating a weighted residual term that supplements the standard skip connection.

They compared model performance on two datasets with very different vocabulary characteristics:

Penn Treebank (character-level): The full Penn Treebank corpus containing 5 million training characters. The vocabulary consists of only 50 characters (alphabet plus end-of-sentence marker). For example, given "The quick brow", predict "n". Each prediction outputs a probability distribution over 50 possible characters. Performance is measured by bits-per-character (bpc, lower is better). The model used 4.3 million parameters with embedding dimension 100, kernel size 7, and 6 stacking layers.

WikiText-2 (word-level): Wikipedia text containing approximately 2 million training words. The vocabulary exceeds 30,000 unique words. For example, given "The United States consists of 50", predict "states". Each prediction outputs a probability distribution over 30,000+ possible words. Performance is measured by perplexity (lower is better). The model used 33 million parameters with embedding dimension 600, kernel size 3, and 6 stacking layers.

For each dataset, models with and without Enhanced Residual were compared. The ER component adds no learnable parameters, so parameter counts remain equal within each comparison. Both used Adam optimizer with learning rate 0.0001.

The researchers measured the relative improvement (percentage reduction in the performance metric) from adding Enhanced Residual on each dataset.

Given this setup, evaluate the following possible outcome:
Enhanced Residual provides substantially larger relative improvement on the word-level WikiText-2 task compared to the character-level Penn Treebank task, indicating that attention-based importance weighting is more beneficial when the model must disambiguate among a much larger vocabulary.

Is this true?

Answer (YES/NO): YES